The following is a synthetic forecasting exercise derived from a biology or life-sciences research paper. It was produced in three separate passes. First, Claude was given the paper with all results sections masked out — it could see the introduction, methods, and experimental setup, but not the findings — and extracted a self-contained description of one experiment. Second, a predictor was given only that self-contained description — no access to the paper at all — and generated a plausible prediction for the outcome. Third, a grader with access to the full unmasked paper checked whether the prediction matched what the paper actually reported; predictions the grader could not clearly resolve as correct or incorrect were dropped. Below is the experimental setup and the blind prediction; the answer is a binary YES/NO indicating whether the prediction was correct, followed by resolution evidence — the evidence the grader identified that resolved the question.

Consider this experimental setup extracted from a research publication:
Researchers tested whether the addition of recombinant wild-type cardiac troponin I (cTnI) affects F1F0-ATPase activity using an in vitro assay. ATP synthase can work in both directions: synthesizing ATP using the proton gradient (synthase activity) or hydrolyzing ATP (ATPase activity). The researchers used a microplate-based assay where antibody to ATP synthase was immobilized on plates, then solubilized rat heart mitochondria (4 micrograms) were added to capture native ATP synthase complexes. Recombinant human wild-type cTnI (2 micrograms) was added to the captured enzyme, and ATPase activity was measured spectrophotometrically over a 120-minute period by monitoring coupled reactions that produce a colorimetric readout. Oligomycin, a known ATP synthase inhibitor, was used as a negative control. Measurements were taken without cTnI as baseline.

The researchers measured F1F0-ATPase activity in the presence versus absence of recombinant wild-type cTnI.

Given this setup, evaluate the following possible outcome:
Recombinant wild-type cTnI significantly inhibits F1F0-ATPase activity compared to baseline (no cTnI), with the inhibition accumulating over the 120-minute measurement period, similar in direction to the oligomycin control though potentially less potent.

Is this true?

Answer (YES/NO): NO